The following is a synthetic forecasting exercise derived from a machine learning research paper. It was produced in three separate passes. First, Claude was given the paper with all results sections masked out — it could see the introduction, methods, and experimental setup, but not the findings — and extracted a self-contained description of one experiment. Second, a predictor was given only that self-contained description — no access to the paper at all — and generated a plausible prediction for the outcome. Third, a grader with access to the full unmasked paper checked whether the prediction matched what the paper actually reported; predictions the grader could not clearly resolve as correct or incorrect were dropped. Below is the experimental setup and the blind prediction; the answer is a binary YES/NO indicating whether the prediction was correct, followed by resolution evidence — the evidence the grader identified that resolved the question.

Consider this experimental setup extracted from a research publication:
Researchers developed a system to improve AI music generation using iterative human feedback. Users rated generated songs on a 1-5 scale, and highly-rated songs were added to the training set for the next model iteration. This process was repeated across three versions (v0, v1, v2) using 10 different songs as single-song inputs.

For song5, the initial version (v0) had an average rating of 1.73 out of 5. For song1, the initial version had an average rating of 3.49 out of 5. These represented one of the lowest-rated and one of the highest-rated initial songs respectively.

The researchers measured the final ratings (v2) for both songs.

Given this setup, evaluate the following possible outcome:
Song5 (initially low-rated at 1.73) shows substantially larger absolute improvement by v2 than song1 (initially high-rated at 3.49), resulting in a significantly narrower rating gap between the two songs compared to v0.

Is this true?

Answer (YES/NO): YES